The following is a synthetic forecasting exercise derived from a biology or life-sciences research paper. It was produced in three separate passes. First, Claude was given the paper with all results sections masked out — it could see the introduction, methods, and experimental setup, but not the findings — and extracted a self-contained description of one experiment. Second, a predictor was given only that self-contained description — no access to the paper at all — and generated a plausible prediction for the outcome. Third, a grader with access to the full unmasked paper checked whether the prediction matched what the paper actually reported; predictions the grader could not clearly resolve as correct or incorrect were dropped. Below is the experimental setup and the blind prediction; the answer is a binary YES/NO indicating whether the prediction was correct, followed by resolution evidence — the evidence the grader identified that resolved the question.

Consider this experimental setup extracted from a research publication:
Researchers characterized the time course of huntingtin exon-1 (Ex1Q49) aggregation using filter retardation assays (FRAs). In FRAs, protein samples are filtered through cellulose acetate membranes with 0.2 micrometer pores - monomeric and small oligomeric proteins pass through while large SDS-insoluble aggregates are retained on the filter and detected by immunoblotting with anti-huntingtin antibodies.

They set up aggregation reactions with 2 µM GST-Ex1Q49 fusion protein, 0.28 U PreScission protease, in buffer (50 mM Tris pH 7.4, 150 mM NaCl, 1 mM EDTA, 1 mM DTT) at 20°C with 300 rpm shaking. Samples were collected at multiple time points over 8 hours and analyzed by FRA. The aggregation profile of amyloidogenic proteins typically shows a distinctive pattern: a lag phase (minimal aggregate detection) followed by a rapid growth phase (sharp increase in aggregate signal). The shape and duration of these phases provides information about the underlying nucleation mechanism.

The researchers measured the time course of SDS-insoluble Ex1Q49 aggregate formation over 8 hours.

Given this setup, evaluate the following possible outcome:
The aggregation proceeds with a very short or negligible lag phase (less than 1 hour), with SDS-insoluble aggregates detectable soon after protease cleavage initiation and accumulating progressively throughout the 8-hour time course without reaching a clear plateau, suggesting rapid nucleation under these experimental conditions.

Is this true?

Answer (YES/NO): NO